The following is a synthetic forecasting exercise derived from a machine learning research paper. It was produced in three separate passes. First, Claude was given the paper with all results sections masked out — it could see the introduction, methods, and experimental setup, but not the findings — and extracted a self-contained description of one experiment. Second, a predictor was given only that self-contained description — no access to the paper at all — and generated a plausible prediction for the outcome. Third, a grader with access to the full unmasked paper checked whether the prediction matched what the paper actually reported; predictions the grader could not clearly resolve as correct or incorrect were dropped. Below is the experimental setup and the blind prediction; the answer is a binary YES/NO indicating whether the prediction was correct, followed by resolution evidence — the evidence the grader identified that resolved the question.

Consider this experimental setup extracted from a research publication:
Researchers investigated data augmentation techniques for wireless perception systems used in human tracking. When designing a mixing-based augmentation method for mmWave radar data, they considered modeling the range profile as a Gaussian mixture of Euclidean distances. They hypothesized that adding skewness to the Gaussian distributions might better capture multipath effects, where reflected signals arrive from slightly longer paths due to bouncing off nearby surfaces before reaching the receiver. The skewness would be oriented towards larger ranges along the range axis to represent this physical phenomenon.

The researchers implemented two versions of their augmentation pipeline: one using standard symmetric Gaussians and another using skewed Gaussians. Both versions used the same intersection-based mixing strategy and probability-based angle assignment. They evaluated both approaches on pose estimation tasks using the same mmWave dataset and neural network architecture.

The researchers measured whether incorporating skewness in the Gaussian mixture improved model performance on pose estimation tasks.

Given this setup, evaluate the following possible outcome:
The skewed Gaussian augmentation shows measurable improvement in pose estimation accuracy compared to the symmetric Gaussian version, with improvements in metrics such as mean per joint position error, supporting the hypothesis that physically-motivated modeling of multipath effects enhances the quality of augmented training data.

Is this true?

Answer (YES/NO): NO